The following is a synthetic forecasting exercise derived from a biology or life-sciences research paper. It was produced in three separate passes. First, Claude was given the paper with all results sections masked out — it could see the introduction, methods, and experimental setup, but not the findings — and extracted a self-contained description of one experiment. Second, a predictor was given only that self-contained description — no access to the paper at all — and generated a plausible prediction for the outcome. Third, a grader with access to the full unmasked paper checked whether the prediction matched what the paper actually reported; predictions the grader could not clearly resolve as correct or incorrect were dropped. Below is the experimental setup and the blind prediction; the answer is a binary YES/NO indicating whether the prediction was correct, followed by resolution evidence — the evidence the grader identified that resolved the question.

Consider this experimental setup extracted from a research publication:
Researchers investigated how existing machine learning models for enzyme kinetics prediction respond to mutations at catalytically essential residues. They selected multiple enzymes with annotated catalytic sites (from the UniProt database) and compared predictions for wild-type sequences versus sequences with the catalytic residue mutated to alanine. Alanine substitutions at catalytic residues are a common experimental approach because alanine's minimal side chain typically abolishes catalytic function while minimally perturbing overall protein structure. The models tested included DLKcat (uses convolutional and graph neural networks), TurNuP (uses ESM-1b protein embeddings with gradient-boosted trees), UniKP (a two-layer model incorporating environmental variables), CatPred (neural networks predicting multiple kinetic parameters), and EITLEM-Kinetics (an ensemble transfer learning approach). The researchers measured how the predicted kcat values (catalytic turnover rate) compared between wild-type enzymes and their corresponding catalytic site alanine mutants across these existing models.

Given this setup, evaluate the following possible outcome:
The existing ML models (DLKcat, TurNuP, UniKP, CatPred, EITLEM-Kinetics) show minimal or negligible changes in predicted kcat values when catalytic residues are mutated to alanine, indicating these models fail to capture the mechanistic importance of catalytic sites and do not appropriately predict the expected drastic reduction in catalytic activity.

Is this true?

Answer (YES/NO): YES